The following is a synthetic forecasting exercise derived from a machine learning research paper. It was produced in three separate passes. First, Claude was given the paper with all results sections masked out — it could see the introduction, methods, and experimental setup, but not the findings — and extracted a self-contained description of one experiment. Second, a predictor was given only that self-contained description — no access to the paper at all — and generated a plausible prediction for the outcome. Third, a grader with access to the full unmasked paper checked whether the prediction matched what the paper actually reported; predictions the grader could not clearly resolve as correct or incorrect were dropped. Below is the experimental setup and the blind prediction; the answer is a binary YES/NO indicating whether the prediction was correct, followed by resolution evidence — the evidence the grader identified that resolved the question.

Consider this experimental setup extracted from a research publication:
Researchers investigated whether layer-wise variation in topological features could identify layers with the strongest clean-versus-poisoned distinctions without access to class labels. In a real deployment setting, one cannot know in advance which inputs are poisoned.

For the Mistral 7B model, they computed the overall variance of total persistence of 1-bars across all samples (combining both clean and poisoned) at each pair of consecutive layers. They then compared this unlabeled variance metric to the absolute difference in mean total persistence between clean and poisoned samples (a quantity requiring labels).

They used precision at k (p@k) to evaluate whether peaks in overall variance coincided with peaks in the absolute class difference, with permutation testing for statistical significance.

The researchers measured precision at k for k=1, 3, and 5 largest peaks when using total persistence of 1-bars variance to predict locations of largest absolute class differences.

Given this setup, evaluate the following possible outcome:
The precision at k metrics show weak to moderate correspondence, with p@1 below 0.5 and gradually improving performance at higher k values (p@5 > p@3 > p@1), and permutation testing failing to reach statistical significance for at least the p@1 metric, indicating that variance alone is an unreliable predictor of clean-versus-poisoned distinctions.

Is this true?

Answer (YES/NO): NO